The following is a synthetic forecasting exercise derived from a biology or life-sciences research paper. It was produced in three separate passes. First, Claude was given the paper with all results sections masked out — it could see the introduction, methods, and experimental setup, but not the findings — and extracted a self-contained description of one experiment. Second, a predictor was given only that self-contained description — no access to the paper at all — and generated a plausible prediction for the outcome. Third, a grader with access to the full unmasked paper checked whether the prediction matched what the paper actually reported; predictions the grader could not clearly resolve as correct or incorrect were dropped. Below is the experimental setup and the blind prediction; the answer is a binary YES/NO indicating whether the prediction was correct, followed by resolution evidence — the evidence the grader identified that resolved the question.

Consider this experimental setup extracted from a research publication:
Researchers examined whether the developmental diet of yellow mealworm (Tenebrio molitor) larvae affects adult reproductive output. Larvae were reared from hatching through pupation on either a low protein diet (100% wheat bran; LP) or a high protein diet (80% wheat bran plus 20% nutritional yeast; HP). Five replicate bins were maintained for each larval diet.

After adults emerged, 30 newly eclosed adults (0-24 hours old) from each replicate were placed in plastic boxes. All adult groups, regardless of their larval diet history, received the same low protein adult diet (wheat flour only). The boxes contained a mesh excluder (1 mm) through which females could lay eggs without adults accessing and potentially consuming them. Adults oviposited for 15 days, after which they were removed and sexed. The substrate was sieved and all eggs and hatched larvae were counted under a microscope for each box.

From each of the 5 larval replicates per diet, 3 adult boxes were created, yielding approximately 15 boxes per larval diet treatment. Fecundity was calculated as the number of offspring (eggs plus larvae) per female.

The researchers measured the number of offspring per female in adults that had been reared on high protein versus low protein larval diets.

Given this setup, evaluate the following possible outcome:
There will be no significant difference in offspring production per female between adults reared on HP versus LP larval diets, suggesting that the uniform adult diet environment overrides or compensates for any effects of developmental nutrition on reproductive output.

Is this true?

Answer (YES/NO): NO